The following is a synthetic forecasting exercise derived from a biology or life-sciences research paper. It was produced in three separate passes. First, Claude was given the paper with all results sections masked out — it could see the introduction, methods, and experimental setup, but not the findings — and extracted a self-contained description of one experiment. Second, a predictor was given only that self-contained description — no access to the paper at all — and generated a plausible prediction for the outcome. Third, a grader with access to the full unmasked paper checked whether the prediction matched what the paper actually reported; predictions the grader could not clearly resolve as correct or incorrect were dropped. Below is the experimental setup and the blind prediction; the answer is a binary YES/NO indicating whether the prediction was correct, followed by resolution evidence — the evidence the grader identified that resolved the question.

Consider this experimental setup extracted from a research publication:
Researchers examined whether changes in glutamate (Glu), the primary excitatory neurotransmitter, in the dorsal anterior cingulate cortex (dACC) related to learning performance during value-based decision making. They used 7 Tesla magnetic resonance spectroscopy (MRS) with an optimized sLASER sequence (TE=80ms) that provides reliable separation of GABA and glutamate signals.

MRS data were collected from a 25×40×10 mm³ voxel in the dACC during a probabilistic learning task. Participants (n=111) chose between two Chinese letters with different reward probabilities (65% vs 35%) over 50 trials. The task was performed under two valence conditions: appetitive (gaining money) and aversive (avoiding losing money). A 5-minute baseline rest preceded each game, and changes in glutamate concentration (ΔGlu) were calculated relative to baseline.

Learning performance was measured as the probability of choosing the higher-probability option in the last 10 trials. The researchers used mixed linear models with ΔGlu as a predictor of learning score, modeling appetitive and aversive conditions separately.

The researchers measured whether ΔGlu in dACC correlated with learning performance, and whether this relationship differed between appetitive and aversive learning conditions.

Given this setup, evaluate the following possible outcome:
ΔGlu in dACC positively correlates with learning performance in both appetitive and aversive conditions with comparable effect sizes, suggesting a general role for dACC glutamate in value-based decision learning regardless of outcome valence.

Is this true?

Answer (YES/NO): NO